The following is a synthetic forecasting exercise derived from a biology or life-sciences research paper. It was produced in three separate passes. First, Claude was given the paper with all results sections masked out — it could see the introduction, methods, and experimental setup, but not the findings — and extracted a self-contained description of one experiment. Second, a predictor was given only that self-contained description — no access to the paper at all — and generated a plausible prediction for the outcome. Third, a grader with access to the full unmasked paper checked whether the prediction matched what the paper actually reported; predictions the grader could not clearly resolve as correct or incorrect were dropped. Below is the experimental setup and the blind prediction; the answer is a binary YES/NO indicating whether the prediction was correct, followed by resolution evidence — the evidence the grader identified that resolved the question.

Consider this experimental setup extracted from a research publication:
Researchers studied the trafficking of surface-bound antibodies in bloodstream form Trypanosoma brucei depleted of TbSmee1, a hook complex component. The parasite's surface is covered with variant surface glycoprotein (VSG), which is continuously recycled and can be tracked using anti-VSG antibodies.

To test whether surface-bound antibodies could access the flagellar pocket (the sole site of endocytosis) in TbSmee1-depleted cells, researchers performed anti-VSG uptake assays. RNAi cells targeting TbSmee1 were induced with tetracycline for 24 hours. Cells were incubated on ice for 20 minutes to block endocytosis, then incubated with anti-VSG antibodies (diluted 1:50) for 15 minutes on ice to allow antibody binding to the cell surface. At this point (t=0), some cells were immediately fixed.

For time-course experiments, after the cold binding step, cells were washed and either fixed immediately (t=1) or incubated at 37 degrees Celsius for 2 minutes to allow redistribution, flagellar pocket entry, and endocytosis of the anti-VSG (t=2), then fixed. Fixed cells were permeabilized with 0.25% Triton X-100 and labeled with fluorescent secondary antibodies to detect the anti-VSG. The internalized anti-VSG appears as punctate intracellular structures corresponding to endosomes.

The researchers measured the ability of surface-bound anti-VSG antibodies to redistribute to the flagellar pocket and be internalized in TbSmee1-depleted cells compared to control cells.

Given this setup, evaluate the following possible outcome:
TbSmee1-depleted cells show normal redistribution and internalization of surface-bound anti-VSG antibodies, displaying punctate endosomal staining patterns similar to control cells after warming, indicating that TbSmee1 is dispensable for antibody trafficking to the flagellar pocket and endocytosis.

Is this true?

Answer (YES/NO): NO